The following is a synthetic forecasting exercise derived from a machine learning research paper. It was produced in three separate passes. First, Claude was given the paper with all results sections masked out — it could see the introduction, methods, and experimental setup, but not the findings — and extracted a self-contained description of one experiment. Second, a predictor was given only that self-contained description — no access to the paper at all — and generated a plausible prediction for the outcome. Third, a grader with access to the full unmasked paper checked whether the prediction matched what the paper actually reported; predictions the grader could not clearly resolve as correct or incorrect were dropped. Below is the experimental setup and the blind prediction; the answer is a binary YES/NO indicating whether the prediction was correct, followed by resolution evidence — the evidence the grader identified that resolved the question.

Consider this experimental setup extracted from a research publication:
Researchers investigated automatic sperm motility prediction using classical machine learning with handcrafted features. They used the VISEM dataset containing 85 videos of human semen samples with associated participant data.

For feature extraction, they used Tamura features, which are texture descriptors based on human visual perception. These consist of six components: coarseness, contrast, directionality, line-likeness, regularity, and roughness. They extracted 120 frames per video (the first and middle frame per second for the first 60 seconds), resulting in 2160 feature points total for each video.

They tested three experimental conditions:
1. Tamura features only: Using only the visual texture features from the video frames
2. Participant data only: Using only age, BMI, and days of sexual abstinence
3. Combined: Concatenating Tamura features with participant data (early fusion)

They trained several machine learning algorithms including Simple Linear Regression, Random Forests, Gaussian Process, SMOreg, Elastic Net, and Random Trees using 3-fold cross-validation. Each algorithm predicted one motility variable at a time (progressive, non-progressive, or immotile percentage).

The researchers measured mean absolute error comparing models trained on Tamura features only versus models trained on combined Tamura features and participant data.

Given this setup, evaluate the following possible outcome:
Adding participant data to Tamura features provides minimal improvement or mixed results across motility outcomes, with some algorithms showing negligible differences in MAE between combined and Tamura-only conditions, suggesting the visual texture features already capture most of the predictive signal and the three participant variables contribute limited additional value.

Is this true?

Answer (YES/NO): NO